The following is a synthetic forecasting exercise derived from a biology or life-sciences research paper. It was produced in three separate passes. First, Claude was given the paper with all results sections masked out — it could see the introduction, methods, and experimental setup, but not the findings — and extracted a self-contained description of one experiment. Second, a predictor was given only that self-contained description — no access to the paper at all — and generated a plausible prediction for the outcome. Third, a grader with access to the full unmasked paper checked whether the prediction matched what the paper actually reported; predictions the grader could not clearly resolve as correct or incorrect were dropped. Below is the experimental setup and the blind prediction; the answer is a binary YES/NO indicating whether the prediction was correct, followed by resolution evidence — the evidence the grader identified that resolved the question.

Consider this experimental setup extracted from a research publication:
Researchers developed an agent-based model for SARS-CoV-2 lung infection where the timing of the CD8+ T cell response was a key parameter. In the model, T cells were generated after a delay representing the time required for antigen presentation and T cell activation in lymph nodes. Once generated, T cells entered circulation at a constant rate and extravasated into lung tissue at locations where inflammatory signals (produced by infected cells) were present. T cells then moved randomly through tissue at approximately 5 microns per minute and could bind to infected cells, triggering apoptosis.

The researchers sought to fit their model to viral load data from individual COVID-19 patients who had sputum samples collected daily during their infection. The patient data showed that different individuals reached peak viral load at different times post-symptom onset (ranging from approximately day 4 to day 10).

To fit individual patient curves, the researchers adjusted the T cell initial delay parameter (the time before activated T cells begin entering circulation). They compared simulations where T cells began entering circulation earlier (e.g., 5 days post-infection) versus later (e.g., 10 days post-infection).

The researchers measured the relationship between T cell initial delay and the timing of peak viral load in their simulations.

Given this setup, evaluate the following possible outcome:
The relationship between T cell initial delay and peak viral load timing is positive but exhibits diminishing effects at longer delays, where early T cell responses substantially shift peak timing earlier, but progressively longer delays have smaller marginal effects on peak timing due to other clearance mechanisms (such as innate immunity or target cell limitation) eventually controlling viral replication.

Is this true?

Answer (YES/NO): NO